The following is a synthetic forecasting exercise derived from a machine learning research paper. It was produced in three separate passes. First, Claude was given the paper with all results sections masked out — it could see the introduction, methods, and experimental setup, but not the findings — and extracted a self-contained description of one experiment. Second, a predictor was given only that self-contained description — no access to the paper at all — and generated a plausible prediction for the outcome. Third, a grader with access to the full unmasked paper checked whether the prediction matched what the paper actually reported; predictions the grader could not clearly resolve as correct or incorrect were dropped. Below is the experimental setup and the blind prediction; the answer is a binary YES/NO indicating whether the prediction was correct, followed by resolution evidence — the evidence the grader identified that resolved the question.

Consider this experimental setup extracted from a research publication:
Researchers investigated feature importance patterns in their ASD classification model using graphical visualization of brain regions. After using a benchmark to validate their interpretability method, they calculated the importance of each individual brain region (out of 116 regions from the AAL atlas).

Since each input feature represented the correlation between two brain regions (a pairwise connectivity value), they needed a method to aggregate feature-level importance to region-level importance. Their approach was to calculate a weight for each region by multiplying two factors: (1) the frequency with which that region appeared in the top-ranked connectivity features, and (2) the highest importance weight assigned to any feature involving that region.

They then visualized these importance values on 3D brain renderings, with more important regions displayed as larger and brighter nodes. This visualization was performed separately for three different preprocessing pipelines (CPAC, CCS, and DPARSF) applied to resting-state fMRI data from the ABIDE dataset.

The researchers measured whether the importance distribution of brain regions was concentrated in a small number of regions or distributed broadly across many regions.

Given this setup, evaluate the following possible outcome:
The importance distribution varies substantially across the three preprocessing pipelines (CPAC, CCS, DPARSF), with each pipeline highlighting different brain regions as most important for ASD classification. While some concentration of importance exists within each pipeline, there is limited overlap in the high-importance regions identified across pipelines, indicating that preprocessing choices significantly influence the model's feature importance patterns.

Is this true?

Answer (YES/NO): NO